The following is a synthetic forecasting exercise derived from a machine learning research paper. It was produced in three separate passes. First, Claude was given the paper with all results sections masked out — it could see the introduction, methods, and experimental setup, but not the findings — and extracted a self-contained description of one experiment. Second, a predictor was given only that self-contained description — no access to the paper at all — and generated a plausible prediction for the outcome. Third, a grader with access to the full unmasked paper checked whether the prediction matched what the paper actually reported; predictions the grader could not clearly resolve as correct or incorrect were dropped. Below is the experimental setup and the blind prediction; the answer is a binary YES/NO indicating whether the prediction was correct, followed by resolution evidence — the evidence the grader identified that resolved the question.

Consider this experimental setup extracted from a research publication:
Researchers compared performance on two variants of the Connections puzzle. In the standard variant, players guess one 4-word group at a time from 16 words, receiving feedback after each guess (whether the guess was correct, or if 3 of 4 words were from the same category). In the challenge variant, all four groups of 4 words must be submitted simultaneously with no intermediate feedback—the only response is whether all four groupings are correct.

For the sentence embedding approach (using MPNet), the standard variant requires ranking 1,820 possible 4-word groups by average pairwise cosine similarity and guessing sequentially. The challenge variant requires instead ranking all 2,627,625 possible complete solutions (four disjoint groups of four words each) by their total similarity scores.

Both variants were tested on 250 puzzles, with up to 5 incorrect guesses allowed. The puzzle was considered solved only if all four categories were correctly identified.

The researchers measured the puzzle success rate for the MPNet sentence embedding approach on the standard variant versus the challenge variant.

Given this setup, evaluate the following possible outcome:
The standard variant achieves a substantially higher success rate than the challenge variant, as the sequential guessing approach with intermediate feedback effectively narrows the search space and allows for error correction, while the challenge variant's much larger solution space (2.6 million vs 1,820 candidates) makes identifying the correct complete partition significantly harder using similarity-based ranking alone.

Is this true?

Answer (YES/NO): NO